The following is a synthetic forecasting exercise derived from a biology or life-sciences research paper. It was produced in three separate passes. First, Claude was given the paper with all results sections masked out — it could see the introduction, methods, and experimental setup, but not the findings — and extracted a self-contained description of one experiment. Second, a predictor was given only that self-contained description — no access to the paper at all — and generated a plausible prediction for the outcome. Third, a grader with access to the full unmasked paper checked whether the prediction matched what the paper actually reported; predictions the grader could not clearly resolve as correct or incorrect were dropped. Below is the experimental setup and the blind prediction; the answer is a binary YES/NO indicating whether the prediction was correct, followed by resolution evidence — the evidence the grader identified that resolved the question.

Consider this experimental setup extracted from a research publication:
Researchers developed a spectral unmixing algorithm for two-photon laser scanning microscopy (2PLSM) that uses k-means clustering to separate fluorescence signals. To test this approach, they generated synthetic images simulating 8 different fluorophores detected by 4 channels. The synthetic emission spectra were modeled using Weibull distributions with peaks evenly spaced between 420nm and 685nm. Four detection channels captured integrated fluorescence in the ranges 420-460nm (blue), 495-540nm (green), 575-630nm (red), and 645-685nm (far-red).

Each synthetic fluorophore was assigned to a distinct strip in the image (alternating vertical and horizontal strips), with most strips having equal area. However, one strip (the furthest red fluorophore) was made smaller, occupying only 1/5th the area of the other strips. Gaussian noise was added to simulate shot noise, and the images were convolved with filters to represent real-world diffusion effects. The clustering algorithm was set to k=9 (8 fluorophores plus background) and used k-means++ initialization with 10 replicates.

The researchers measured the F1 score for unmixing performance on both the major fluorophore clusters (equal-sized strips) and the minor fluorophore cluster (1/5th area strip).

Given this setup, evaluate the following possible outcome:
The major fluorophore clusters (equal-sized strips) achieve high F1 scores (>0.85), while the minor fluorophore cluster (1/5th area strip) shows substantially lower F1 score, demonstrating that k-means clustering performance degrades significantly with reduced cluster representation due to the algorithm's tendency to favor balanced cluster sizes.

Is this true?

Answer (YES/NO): NO